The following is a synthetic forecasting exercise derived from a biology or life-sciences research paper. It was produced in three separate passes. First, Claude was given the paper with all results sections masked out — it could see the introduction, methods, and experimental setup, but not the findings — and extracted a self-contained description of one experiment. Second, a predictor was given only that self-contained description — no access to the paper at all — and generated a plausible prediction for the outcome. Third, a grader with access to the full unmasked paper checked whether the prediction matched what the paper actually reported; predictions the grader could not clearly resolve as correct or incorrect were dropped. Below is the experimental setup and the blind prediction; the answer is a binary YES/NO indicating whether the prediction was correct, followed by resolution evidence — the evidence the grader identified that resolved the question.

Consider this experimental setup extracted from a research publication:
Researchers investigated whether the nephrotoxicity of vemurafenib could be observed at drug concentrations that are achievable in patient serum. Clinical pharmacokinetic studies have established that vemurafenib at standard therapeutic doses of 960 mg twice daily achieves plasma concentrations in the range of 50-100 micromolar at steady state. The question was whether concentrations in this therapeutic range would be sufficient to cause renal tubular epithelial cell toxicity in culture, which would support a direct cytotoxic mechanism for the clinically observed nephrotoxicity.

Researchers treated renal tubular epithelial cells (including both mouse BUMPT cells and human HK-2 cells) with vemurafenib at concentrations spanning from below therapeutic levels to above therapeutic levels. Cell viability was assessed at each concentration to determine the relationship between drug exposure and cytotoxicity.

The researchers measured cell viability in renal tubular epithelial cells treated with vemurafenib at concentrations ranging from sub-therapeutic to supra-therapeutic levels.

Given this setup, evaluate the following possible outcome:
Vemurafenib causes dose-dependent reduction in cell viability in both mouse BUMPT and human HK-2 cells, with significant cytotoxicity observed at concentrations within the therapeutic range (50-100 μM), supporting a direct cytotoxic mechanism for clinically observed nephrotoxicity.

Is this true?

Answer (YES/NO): YES